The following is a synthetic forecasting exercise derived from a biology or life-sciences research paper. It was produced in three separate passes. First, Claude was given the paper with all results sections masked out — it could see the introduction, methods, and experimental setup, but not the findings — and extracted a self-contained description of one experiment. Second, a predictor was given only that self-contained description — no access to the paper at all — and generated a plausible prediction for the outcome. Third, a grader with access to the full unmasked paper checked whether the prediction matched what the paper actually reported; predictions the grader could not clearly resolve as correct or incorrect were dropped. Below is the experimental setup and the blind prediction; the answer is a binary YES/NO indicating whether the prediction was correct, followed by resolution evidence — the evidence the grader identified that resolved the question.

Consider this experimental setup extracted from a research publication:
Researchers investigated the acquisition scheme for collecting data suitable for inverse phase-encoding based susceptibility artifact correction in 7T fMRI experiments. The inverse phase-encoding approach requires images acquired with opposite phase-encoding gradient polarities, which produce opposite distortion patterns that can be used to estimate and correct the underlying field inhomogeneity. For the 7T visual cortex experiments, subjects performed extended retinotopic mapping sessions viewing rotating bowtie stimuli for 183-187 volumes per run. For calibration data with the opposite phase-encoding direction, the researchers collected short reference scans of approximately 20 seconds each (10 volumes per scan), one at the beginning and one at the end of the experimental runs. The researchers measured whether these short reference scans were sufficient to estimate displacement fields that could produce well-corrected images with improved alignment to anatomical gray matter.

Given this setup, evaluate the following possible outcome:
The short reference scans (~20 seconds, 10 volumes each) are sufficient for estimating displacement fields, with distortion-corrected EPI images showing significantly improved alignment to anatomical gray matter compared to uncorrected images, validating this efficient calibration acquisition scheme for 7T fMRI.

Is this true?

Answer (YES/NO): YES